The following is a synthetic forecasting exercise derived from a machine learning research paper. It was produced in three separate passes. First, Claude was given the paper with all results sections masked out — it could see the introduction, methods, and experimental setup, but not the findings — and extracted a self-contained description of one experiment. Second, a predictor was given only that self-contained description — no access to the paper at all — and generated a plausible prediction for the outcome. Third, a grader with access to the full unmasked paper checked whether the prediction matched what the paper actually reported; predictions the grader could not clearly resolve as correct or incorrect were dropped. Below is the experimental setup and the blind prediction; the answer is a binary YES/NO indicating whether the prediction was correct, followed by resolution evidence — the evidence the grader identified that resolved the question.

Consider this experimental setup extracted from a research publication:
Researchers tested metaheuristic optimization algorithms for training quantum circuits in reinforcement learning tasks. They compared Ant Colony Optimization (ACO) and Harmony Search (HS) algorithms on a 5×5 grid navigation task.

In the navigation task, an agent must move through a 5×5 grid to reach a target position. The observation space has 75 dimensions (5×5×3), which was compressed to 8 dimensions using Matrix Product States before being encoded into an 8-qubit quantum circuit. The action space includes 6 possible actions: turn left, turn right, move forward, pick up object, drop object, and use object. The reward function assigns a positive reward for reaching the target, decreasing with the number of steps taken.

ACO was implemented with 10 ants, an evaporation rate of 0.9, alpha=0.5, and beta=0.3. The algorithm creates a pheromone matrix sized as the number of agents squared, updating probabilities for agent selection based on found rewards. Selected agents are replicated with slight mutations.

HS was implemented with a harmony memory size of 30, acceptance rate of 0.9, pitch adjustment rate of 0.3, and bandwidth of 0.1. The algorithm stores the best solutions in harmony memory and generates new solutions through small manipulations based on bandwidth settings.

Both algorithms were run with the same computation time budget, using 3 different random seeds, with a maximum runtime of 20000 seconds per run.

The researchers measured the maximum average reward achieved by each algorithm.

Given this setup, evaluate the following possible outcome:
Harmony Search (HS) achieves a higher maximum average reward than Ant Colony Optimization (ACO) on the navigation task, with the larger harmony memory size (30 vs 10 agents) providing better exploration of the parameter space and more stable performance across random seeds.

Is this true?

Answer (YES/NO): NO